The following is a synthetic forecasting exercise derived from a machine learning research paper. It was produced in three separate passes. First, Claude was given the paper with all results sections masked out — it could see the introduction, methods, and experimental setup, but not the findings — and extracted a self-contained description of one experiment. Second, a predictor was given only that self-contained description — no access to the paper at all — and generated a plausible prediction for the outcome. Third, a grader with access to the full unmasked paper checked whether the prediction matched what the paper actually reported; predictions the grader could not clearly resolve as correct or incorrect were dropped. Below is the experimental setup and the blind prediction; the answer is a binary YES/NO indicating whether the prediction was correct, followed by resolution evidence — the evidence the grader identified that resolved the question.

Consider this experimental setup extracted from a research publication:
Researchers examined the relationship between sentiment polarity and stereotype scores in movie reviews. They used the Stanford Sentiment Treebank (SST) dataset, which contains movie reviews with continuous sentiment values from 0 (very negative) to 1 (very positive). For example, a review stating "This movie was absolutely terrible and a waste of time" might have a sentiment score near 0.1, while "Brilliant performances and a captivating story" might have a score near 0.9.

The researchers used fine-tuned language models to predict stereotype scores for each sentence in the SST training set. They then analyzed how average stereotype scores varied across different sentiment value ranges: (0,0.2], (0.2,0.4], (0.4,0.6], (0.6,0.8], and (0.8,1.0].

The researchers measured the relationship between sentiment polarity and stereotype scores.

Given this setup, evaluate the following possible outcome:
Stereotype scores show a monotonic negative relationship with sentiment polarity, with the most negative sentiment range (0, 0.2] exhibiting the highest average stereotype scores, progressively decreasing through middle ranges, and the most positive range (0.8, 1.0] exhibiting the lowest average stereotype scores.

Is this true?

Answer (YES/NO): YES